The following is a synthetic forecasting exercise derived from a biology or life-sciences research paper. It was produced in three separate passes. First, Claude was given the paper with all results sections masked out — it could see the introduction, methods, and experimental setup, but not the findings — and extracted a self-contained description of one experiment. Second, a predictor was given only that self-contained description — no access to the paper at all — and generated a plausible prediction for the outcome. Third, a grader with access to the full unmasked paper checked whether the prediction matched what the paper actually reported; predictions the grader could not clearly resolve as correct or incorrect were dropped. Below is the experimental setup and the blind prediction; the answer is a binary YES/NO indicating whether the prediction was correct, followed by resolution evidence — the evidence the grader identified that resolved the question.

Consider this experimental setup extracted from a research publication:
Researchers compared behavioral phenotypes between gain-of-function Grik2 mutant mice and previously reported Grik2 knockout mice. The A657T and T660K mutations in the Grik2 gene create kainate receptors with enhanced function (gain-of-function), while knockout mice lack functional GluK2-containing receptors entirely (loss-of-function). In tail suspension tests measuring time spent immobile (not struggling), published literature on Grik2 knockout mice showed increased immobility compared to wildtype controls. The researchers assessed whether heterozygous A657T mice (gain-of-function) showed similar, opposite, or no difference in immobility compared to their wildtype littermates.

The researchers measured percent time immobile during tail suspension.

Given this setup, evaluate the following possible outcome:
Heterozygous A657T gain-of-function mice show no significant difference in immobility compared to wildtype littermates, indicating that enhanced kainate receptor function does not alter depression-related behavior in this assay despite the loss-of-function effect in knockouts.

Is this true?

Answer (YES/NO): NO